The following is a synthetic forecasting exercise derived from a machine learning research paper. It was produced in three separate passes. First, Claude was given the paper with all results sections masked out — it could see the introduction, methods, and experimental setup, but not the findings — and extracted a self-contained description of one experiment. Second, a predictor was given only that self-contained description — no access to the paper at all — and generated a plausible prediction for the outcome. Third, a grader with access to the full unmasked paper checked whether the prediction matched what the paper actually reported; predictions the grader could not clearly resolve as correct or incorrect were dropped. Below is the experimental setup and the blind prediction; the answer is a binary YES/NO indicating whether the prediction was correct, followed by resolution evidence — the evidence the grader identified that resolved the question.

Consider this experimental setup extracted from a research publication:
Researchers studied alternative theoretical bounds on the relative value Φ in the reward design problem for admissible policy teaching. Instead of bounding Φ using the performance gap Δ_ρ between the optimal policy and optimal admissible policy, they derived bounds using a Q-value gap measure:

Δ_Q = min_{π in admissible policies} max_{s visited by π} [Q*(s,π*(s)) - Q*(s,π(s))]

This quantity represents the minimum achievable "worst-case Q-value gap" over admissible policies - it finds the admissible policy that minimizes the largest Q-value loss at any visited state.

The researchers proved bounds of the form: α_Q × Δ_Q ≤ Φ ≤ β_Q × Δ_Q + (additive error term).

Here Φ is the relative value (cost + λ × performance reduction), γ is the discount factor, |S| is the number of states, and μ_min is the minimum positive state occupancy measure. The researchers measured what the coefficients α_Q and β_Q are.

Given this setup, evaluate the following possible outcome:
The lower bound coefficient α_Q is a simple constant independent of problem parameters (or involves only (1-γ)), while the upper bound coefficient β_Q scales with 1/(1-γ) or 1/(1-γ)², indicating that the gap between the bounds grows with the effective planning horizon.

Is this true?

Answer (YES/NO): NO